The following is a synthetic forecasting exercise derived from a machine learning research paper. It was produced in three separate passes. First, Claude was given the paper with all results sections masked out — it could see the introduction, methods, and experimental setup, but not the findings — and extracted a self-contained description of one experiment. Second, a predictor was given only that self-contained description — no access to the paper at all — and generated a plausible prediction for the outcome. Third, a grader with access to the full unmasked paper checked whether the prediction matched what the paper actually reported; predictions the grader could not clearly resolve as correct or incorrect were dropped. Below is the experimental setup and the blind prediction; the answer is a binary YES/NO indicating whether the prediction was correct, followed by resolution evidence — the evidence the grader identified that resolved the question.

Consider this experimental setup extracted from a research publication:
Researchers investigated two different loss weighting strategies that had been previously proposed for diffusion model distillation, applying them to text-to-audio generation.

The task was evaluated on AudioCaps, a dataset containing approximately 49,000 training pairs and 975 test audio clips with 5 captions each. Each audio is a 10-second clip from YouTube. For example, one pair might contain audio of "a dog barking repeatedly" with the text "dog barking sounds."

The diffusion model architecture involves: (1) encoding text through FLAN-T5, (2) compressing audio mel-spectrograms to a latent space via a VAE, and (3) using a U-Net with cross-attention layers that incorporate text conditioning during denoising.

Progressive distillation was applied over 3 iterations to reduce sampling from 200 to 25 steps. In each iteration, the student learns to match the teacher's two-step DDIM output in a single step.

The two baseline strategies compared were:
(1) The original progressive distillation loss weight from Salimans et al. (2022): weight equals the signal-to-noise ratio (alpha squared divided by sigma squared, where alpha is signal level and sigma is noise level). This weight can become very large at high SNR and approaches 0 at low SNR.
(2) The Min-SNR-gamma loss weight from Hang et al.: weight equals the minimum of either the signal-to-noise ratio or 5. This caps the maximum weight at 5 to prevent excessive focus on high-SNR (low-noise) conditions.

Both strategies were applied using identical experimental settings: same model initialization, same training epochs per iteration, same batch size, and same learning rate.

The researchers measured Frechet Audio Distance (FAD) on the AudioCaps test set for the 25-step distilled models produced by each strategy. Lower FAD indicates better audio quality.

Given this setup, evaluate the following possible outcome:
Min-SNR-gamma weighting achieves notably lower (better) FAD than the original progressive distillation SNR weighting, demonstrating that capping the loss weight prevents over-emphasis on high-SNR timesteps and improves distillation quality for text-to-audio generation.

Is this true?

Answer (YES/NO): YES